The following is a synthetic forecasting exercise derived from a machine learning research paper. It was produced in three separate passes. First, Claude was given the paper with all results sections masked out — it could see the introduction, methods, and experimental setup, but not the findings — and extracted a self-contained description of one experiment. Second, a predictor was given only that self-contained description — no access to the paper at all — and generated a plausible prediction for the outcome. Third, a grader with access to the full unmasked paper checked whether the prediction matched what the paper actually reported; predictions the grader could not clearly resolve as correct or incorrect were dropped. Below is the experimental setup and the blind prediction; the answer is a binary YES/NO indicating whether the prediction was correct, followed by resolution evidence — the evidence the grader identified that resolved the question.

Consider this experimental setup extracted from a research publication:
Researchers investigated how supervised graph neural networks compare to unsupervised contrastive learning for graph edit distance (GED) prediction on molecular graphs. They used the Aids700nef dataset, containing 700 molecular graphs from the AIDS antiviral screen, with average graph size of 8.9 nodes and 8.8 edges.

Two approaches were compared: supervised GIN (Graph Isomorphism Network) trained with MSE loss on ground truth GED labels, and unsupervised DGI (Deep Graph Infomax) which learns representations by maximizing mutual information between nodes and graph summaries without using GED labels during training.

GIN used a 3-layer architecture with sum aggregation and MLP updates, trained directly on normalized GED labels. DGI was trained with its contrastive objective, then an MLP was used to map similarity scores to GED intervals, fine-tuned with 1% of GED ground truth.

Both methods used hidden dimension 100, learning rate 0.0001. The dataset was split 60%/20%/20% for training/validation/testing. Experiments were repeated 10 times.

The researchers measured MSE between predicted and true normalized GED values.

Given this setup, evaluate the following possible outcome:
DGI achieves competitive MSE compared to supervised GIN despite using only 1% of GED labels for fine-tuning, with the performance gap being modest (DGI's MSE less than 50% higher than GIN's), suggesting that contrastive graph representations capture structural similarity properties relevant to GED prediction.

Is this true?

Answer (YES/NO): NO